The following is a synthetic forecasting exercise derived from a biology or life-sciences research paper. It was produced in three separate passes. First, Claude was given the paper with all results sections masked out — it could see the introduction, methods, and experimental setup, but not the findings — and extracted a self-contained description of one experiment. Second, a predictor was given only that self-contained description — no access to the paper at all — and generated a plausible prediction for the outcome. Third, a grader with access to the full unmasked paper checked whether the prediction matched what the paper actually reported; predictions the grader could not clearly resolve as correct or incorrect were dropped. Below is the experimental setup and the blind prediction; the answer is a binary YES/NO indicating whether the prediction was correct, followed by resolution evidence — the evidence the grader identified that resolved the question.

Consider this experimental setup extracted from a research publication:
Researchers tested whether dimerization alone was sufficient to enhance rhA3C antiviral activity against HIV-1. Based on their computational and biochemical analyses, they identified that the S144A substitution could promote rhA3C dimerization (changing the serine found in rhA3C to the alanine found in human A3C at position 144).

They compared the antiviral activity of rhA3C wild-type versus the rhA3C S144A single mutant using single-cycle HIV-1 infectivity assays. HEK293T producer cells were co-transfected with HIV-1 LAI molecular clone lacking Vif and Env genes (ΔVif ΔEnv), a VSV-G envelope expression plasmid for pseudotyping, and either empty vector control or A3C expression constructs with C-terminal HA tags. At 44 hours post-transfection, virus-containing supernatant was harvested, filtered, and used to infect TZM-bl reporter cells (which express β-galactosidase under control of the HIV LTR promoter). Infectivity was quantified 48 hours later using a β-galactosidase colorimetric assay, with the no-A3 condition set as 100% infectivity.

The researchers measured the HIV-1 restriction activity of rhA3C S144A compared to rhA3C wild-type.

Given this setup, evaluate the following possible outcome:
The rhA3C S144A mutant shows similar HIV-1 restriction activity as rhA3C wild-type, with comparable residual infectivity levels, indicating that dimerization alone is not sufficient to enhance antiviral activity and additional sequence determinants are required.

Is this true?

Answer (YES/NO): YES